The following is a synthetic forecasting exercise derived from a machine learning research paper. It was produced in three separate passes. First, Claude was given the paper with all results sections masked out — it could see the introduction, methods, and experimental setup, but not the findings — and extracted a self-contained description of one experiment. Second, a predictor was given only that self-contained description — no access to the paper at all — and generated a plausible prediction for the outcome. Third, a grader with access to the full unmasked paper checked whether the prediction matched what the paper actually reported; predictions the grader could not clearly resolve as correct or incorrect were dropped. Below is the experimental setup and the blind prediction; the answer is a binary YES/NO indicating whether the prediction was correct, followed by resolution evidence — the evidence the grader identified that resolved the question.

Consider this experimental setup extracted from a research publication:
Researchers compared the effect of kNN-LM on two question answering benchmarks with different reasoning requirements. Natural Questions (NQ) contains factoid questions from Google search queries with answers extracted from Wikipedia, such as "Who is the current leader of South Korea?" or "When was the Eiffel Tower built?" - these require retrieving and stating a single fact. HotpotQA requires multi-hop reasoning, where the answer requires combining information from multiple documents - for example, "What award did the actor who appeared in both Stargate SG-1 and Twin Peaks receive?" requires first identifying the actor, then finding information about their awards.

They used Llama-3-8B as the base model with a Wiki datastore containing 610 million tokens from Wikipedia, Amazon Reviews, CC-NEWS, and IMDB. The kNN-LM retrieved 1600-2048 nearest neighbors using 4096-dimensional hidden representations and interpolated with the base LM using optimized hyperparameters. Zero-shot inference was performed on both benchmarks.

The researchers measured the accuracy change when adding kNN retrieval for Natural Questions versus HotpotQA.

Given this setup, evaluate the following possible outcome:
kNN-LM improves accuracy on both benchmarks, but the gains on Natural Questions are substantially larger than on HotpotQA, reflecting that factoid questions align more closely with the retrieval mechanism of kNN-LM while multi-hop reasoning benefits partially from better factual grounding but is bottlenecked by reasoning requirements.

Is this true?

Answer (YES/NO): NO